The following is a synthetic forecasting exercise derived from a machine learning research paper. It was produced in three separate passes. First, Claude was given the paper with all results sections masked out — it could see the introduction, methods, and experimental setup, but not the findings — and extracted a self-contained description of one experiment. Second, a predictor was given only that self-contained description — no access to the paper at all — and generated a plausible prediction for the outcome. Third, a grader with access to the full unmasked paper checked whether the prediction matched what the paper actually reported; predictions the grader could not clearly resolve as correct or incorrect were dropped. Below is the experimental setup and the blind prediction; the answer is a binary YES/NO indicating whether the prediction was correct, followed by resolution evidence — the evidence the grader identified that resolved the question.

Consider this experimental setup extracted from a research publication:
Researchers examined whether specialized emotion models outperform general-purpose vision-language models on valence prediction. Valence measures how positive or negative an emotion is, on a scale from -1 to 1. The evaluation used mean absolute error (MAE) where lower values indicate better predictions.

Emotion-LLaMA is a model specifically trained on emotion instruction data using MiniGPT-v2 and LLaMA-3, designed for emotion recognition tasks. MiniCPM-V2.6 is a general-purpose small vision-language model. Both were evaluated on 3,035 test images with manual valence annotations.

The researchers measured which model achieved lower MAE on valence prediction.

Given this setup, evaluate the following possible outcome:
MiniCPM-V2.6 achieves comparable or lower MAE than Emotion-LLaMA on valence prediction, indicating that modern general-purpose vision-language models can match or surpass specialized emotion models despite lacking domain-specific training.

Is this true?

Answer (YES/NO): YES